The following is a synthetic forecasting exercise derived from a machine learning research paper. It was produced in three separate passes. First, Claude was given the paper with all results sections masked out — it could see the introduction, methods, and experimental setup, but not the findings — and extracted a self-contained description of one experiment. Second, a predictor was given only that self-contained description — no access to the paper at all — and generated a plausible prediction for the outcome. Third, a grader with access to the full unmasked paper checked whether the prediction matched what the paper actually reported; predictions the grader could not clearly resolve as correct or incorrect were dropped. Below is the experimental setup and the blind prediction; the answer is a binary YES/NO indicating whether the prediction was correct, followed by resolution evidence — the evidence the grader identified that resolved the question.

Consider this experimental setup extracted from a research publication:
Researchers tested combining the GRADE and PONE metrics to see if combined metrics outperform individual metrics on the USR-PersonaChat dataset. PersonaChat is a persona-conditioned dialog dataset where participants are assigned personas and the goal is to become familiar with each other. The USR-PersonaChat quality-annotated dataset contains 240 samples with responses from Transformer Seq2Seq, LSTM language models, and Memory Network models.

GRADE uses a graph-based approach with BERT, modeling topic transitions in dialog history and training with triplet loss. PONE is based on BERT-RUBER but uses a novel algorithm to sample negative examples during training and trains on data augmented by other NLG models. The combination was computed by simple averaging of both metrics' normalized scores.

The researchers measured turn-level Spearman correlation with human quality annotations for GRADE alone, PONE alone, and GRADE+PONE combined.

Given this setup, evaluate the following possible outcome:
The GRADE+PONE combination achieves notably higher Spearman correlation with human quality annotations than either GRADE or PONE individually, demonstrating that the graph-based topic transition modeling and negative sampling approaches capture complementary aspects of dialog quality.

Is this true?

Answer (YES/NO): YES